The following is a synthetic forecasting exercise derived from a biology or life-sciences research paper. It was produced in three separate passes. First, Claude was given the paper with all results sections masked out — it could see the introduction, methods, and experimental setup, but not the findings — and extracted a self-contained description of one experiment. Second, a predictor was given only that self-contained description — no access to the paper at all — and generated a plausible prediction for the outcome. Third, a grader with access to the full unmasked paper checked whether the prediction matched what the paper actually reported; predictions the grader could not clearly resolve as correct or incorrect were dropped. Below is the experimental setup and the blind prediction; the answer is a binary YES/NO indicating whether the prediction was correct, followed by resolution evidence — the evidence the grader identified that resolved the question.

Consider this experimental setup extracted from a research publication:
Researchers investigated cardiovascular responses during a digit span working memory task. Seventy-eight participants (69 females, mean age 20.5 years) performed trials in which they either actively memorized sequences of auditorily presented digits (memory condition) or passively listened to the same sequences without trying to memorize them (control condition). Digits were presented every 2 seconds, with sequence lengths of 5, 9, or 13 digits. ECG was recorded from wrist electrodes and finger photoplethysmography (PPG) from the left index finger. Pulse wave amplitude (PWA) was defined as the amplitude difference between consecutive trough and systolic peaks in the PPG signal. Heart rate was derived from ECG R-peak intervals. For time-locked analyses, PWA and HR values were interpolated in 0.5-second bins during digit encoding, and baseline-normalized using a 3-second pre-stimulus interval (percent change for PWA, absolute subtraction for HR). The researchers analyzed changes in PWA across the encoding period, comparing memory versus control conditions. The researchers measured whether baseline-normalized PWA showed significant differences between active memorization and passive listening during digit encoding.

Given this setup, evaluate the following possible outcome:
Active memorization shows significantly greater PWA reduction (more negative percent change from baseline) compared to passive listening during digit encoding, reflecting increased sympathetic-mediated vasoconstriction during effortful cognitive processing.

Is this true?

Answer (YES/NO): YES